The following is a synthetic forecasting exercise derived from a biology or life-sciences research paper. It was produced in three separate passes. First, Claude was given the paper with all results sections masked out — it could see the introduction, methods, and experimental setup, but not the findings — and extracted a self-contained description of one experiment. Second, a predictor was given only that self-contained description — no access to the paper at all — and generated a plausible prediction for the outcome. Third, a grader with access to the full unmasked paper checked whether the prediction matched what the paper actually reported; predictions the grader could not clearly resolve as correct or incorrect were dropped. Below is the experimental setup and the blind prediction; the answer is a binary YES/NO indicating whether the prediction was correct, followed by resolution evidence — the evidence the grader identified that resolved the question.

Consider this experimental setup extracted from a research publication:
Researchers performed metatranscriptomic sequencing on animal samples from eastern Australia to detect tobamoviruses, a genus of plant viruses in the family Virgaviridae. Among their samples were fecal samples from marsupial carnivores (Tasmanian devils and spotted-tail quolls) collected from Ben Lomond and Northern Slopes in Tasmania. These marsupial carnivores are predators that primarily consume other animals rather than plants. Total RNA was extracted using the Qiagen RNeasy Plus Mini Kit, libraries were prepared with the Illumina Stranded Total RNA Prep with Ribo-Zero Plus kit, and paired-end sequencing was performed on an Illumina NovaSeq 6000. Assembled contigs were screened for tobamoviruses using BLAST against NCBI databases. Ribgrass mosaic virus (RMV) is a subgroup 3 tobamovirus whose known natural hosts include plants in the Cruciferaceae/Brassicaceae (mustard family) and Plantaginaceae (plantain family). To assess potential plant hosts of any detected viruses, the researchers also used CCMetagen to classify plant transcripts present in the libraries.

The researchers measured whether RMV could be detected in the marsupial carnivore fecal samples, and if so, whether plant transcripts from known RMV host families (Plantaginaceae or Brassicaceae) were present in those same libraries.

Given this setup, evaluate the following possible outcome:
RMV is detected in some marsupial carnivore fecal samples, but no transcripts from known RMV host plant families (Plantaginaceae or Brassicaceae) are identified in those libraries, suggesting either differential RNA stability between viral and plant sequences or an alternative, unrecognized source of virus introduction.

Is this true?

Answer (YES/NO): YES